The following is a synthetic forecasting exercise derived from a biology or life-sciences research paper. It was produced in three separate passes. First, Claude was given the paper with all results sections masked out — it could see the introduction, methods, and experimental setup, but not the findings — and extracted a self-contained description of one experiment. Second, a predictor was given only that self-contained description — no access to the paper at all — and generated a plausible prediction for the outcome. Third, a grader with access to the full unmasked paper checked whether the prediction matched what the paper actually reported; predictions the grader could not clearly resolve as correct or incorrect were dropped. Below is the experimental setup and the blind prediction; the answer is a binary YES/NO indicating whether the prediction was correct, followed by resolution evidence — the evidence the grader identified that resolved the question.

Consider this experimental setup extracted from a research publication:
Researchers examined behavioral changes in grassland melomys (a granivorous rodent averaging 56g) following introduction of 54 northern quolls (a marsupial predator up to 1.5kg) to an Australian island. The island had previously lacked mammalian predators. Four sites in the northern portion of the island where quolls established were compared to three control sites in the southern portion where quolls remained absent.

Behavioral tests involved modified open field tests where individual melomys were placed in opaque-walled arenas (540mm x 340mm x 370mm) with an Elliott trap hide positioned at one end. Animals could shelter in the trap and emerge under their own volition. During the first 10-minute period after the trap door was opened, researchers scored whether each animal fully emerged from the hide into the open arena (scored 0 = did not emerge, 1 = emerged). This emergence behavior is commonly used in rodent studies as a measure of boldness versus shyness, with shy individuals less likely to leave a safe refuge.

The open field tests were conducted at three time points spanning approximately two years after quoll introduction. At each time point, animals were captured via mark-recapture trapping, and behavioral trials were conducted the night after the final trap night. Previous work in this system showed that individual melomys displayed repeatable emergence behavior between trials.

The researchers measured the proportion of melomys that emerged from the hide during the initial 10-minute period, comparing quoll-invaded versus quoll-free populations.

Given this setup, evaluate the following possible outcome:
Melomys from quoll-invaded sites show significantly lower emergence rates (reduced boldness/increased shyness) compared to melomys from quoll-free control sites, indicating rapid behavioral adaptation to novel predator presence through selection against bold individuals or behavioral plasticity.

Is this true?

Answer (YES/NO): NO